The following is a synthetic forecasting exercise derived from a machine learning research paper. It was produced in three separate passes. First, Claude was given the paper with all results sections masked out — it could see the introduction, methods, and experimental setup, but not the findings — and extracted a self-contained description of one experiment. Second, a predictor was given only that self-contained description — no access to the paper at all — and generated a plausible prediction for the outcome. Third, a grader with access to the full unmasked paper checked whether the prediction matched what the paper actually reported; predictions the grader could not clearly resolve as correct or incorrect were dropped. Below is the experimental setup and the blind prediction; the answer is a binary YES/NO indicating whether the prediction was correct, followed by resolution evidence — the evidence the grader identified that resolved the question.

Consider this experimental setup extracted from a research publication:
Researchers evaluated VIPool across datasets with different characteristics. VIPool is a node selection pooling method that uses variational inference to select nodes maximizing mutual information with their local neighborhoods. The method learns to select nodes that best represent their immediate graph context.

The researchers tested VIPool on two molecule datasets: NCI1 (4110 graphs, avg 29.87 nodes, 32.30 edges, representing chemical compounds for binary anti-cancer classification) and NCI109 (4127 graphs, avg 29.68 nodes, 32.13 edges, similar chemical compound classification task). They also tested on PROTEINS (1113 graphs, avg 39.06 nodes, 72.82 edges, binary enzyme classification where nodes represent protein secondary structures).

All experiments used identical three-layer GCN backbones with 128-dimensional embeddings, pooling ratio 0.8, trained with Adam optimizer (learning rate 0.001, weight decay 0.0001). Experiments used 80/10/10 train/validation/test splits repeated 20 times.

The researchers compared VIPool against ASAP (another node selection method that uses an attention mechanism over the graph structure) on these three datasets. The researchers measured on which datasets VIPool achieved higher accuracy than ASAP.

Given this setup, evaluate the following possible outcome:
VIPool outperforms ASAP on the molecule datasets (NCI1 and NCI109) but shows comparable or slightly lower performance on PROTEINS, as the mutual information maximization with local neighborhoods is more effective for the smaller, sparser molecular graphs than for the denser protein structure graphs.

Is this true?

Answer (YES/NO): YES